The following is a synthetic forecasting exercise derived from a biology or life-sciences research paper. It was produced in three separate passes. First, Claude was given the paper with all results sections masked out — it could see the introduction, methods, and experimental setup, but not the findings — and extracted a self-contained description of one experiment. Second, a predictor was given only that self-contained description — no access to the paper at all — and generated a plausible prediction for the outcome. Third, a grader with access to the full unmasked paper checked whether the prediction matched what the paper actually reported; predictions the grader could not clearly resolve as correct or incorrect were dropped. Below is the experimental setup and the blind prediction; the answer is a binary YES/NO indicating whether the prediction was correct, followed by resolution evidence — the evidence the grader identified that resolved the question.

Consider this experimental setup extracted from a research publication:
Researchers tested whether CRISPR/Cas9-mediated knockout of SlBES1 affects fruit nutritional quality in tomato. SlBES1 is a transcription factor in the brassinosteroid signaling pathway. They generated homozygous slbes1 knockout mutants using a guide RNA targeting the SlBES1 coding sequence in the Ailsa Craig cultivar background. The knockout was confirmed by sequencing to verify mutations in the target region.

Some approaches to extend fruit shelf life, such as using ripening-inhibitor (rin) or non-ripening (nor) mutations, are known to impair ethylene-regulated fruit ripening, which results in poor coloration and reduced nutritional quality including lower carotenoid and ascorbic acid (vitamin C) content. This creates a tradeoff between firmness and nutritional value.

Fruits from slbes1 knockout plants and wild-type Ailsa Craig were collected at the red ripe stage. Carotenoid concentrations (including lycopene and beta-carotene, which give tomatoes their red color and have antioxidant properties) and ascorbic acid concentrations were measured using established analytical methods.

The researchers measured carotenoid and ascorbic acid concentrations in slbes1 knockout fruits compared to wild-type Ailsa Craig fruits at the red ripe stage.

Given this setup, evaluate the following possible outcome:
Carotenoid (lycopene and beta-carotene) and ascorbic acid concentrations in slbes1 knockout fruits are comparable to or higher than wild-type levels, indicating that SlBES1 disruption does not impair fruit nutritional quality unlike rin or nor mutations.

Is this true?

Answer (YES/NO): YES